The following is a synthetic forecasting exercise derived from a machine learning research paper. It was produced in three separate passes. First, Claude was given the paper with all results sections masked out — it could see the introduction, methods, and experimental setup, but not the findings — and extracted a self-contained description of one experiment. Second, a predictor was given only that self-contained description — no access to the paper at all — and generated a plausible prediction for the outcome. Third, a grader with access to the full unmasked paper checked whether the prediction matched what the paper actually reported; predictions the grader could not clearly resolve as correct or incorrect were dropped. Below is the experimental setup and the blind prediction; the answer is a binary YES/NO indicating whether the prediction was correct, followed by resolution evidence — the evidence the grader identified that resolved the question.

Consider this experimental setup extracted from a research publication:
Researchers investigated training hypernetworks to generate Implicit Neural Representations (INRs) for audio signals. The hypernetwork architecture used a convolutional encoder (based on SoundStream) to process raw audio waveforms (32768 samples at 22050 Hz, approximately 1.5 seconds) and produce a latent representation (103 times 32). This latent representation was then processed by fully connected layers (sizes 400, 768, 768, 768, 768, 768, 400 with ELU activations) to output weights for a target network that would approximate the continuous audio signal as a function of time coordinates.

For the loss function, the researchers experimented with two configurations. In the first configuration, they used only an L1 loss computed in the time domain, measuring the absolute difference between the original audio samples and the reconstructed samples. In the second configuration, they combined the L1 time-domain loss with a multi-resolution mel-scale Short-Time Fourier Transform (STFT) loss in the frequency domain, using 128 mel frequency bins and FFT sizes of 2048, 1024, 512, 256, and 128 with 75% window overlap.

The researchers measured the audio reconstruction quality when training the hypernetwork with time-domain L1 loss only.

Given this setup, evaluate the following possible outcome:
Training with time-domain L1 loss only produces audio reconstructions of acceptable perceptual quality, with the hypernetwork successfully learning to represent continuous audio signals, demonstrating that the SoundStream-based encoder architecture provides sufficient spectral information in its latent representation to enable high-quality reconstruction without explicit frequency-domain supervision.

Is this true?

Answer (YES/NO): NO